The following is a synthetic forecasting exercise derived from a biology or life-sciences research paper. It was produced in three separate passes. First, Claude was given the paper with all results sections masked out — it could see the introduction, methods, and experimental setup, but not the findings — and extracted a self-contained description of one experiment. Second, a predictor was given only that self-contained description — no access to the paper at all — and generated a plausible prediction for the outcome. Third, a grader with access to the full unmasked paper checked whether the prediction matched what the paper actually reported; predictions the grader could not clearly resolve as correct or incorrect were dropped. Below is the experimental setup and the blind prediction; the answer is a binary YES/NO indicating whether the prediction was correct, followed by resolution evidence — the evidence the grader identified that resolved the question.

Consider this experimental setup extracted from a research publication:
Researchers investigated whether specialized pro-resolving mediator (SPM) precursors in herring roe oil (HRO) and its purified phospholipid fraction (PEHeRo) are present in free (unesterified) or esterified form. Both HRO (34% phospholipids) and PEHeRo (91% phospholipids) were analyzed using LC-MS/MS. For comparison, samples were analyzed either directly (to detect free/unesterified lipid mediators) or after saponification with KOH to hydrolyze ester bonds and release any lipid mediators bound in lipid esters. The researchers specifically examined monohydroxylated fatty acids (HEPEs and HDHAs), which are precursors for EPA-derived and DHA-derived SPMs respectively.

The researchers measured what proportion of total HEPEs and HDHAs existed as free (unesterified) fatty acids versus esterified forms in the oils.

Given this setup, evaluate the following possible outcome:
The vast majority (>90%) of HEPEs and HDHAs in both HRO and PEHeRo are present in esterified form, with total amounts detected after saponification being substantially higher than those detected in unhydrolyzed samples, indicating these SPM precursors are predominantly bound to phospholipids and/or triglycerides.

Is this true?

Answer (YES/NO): NO